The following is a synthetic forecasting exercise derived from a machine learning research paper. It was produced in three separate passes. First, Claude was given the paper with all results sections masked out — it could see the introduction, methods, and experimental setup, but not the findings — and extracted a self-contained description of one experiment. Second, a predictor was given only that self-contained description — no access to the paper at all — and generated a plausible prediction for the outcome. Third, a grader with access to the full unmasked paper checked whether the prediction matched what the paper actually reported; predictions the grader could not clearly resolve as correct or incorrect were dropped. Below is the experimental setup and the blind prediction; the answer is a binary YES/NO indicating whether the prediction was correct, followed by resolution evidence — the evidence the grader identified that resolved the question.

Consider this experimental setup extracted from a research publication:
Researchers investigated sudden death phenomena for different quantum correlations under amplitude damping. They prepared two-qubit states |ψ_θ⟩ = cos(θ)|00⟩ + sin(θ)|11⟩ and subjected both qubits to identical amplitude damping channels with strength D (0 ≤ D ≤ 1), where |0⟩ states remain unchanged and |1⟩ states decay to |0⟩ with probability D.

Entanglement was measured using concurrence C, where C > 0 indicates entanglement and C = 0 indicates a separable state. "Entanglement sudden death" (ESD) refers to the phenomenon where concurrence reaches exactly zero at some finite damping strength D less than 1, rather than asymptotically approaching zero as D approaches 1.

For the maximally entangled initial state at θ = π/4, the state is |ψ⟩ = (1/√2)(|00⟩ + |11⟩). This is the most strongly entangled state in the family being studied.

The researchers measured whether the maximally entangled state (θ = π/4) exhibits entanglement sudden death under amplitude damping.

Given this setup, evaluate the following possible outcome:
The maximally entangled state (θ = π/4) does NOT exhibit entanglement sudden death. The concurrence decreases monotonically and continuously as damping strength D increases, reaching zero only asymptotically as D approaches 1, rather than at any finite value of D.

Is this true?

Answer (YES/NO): YES